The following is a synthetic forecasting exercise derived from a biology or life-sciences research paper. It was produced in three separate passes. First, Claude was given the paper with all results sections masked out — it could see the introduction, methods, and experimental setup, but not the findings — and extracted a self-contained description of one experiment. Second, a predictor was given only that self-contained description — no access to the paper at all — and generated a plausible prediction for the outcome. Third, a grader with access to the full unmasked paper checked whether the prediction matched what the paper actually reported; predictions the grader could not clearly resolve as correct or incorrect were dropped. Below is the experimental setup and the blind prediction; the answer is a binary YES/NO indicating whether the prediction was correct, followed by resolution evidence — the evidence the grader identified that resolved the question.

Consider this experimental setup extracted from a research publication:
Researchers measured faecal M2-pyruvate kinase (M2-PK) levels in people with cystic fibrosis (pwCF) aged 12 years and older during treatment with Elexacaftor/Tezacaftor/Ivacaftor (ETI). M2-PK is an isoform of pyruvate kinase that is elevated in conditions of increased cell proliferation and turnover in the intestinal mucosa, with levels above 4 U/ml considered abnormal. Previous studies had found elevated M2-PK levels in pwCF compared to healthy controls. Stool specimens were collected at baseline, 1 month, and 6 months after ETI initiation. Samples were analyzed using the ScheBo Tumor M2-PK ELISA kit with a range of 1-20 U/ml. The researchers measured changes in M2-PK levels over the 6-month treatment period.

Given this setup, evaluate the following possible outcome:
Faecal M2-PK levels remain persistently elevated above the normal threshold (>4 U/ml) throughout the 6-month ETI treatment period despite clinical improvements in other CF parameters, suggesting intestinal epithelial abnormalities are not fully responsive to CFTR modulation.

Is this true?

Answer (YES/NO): NO